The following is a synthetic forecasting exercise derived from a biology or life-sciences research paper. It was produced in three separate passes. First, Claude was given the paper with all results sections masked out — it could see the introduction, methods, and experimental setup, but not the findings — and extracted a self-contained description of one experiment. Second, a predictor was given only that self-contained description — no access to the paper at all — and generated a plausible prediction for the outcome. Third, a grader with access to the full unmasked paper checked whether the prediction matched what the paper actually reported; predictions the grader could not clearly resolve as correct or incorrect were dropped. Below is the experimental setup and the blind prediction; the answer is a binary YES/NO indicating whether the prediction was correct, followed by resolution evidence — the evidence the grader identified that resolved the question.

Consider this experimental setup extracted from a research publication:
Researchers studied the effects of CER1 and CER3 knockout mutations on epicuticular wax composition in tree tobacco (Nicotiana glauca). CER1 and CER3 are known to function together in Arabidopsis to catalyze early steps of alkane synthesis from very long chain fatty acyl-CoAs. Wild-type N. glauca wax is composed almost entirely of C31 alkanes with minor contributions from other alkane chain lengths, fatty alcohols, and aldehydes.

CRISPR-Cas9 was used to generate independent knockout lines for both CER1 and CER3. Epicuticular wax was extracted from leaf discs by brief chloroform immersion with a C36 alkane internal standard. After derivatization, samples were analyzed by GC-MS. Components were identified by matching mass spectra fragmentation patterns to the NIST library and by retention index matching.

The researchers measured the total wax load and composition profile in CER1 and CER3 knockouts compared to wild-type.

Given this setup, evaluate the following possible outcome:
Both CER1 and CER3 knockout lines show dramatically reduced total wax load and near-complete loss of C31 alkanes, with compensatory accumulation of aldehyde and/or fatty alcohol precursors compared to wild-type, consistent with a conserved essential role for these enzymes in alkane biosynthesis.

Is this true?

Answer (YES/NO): NO